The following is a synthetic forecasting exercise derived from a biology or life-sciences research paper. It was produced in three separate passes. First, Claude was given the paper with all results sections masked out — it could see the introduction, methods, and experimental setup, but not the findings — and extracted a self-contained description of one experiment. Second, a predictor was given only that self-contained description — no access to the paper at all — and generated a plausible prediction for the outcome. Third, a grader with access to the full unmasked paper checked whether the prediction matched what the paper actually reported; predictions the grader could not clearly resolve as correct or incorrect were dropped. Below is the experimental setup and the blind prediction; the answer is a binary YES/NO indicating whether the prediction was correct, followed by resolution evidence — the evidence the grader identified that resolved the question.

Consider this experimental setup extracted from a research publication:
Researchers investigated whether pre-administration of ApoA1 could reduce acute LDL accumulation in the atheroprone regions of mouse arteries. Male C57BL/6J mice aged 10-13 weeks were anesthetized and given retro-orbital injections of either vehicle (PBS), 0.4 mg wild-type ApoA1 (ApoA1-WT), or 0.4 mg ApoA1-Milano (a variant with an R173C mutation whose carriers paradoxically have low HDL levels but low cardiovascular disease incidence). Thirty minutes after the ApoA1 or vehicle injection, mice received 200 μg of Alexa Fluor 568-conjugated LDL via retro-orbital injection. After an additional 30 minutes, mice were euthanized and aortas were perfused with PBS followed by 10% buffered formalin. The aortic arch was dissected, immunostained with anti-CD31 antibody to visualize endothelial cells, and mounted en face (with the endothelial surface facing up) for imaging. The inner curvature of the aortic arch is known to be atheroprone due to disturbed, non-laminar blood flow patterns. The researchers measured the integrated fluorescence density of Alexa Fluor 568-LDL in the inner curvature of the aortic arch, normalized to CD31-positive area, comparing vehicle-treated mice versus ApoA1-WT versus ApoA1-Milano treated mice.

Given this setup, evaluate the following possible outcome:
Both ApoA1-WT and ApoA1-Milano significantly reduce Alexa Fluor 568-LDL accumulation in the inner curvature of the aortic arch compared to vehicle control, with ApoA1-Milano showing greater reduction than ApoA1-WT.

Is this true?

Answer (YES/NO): YES